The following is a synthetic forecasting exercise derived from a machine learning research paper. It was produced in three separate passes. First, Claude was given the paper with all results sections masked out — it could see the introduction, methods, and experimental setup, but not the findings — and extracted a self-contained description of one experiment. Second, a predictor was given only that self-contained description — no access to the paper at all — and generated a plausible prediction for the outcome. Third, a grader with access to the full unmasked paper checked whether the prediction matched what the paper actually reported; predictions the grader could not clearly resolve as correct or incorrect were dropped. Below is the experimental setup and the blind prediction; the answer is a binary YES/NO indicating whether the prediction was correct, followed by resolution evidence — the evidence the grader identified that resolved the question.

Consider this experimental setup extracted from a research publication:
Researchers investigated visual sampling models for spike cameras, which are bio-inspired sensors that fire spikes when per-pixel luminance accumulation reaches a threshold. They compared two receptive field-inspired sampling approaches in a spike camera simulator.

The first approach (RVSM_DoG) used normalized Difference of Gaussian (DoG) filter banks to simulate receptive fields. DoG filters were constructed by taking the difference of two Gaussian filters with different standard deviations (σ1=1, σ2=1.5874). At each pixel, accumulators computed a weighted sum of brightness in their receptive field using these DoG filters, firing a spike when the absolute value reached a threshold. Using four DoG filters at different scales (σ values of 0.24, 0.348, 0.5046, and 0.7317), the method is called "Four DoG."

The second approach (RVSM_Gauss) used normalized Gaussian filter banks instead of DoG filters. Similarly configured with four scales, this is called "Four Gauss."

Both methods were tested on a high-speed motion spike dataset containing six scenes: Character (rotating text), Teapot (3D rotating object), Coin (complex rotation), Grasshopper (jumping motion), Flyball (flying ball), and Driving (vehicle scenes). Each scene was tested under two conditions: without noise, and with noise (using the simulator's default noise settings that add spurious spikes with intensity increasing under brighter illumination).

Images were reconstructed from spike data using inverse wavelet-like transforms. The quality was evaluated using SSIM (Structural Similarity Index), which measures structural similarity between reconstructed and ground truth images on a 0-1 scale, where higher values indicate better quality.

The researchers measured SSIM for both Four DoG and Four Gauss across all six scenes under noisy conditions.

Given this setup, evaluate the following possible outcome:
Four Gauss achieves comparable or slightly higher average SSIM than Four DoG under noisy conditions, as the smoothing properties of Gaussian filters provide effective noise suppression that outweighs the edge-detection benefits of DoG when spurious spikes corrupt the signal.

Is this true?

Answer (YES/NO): NO